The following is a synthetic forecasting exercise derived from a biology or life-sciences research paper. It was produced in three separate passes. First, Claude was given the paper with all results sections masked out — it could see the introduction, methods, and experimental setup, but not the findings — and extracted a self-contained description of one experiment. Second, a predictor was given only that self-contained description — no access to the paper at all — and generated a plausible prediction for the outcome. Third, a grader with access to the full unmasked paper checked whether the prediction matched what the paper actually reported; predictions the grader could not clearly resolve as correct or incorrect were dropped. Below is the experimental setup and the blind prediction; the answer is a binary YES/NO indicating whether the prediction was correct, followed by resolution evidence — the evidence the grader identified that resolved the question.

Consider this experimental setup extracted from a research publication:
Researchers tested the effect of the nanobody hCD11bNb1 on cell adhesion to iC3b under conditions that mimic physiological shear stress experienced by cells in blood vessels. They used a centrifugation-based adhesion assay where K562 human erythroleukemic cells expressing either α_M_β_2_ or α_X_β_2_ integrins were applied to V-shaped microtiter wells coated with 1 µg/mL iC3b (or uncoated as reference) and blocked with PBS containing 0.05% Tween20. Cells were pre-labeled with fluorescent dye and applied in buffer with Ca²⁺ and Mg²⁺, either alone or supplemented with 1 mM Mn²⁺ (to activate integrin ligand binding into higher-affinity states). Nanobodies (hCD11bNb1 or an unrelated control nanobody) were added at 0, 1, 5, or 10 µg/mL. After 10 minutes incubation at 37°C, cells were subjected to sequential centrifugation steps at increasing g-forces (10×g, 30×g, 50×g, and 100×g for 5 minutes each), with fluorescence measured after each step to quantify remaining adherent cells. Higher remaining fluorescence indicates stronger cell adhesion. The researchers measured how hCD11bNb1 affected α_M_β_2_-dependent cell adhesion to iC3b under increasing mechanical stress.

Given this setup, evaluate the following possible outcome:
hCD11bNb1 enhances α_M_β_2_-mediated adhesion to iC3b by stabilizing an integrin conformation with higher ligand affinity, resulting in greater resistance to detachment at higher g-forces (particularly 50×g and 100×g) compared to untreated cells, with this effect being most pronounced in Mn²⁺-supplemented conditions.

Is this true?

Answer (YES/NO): YES